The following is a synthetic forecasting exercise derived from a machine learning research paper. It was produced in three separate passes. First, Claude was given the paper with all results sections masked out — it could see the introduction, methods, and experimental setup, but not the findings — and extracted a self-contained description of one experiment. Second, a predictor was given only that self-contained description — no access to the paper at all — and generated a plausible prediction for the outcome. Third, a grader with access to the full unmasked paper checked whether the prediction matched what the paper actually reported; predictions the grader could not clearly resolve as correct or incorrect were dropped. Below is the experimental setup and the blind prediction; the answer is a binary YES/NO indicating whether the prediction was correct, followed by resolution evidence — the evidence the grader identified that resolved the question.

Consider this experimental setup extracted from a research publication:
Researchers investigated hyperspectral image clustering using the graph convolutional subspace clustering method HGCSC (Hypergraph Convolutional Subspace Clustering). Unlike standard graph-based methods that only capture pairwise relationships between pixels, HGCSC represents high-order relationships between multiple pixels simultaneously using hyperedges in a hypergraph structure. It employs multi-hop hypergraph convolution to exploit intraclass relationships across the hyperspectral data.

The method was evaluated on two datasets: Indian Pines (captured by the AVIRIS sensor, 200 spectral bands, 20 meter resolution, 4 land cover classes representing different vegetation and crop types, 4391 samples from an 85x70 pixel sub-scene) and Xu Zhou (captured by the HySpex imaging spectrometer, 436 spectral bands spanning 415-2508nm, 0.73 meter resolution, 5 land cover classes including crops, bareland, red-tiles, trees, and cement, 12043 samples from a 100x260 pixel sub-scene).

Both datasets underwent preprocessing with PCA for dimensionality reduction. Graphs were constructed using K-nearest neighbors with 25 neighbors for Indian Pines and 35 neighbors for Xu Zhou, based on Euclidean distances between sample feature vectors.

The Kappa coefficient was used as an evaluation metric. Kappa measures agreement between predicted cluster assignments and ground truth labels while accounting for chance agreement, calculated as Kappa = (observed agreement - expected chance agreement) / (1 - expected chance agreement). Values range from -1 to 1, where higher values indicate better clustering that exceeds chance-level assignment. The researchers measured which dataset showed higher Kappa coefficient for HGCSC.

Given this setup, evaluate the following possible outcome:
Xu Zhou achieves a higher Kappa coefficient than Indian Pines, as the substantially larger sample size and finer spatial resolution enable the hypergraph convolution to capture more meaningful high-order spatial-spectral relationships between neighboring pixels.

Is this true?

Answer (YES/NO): YES